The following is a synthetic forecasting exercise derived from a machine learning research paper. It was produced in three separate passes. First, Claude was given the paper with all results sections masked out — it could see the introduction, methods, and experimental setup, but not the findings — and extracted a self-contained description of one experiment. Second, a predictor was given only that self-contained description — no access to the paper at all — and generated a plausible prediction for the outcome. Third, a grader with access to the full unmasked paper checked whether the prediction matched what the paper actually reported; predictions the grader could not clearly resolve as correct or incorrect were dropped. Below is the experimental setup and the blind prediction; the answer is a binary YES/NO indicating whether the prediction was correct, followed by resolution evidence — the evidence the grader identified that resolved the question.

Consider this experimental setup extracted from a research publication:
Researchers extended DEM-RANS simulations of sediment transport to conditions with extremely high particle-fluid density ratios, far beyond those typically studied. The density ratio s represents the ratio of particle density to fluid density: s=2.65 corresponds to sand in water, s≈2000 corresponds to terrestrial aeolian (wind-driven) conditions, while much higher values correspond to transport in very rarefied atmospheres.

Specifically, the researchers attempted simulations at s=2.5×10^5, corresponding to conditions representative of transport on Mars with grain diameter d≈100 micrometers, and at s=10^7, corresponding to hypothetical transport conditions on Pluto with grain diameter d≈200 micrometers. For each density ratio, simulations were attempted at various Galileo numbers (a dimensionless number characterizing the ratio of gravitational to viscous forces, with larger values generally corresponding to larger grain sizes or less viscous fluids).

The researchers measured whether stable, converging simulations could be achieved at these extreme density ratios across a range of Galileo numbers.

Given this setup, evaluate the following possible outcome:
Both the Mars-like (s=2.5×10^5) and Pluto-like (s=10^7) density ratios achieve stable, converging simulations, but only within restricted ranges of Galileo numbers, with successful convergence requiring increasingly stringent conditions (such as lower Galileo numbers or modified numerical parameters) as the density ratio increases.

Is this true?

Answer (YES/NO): YES